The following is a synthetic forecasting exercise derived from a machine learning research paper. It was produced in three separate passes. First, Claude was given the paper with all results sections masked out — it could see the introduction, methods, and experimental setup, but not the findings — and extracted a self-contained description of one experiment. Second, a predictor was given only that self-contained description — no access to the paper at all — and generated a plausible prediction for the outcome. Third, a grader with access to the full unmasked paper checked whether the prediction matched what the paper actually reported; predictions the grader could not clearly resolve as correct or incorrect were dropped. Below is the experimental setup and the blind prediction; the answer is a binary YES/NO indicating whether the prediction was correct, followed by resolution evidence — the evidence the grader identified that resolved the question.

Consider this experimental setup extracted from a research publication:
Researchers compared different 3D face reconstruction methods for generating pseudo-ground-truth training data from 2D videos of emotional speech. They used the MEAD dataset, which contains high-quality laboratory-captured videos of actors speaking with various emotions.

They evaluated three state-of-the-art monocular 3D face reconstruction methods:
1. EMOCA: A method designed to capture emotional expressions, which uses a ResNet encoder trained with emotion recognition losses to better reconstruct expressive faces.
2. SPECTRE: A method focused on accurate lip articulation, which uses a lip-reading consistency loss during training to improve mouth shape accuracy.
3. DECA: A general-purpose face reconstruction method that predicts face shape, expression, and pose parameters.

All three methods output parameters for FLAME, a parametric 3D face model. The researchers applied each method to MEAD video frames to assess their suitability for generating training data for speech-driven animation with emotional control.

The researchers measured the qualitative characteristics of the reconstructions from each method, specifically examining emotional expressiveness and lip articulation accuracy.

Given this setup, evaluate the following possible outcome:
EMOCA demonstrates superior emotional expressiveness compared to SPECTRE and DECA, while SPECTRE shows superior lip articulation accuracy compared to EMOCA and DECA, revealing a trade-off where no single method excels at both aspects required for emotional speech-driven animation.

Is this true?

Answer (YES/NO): YES